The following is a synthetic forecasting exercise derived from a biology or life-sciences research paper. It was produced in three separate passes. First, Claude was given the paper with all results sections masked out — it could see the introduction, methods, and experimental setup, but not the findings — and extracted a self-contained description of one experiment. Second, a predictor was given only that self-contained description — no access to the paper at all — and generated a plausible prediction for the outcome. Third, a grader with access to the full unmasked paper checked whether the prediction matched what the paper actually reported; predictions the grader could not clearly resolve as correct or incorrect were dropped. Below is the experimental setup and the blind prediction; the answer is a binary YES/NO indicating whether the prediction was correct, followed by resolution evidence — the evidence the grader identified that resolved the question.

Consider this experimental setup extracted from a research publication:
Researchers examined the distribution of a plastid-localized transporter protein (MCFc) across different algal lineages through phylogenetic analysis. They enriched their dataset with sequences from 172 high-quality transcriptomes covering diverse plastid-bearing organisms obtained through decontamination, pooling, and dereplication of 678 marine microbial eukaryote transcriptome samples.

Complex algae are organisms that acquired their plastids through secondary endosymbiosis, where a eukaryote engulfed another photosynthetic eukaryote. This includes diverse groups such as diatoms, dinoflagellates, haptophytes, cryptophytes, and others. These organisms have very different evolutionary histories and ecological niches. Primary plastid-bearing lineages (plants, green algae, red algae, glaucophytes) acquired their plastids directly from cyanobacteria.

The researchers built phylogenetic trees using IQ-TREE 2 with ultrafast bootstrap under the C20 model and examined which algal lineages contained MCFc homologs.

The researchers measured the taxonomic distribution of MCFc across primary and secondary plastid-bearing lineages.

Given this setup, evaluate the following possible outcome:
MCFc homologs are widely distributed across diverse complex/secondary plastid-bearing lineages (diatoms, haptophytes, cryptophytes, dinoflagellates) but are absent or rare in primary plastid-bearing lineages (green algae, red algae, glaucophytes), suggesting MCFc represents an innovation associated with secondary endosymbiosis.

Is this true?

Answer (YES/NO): NO